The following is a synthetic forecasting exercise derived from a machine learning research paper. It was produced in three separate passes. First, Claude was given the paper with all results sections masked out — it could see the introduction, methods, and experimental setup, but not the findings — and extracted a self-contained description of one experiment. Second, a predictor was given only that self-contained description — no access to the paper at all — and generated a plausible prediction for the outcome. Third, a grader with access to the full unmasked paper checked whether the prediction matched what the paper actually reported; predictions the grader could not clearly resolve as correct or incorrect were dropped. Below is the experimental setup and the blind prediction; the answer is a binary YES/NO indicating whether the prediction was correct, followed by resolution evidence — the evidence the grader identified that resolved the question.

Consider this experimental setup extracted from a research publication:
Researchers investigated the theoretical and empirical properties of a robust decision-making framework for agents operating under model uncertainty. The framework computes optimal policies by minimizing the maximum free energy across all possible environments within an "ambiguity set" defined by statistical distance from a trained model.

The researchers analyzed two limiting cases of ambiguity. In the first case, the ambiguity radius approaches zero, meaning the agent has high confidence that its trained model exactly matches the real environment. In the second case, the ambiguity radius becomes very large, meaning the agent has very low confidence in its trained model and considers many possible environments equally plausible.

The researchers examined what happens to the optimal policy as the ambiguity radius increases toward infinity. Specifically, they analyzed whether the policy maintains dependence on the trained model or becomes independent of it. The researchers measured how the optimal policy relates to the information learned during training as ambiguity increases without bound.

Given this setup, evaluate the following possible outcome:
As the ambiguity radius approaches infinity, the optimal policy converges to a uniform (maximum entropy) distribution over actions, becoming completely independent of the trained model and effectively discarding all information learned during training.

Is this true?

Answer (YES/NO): NO